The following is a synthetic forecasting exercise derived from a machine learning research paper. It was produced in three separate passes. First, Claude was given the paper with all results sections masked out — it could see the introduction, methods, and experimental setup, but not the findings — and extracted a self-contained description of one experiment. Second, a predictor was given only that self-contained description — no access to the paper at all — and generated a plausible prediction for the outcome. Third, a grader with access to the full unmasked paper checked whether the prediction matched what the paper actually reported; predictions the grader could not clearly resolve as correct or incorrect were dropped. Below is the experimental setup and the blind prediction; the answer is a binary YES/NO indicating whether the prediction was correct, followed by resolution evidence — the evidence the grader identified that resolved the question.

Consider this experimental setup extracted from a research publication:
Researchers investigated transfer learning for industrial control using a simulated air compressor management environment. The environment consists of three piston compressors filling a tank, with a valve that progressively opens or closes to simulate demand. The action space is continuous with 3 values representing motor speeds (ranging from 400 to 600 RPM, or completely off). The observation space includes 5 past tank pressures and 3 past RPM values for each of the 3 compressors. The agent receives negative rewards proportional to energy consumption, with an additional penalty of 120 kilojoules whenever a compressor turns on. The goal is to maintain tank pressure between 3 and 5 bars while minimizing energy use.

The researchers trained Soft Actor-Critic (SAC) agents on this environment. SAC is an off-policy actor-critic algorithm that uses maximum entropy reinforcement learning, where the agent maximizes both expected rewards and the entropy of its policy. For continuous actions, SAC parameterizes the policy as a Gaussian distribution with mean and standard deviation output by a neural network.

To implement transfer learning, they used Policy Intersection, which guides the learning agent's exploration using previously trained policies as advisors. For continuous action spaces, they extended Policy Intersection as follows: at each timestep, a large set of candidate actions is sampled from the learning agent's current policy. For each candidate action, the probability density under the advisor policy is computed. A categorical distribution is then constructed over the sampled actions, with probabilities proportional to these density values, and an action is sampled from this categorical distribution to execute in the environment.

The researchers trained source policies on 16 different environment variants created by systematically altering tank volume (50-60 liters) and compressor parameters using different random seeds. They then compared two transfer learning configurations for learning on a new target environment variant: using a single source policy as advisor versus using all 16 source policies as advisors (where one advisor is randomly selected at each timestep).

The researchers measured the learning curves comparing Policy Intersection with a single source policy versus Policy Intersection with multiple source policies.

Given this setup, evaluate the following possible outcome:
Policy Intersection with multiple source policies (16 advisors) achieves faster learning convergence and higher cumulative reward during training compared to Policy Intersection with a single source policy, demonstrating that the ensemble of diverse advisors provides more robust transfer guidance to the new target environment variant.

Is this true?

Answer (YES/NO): YES